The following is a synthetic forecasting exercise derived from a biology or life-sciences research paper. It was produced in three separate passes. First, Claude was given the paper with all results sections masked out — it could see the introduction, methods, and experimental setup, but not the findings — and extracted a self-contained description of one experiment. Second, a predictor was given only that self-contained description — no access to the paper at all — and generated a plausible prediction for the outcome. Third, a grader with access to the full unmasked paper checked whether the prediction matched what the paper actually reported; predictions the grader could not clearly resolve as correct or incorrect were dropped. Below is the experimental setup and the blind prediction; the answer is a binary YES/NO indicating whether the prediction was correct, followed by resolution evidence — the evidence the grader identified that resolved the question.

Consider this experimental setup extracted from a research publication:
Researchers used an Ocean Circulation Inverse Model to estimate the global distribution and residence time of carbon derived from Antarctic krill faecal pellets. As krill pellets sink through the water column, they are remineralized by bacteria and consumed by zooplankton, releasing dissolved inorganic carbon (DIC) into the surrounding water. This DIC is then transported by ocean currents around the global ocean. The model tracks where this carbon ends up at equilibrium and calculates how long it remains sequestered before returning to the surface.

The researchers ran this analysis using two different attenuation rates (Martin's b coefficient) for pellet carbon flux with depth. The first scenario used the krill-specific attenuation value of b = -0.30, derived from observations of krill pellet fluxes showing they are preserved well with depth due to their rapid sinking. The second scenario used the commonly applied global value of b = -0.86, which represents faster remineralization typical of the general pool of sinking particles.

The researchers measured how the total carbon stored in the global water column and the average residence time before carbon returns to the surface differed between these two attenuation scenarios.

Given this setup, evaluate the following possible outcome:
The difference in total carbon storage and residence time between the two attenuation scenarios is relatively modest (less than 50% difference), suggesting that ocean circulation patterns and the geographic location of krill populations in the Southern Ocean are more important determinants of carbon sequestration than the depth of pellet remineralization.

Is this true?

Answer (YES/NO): NO